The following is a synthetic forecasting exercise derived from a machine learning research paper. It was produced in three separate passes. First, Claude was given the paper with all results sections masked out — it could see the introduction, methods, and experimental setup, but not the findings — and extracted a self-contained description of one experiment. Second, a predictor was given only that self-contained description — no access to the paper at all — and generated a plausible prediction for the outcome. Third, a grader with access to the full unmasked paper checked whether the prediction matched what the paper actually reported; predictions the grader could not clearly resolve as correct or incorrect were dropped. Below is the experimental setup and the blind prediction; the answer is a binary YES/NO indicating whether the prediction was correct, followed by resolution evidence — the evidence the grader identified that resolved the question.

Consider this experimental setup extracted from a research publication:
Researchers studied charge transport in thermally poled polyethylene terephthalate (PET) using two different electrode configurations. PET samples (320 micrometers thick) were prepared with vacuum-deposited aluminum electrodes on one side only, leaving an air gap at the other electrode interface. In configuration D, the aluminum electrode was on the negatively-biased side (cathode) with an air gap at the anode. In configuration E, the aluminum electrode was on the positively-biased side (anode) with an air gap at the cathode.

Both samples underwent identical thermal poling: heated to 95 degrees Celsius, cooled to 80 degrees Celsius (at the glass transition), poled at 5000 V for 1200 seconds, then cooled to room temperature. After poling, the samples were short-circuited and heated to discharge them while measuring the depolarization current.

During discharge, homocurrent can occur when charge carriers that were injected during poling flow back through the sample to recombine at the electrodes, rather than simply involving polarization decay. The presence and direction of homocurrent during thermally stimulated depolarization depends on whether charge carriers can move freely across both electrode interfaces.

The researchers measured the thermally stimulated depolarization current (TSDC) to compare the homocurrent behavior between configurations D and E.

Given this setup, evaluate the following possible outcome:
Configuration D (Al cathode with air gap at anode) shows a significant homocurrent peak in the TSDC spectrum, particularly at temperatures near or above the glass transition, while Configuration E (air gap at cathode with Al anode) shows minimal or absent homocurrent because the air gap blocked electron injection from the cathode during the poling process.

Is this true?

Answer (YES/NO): NO